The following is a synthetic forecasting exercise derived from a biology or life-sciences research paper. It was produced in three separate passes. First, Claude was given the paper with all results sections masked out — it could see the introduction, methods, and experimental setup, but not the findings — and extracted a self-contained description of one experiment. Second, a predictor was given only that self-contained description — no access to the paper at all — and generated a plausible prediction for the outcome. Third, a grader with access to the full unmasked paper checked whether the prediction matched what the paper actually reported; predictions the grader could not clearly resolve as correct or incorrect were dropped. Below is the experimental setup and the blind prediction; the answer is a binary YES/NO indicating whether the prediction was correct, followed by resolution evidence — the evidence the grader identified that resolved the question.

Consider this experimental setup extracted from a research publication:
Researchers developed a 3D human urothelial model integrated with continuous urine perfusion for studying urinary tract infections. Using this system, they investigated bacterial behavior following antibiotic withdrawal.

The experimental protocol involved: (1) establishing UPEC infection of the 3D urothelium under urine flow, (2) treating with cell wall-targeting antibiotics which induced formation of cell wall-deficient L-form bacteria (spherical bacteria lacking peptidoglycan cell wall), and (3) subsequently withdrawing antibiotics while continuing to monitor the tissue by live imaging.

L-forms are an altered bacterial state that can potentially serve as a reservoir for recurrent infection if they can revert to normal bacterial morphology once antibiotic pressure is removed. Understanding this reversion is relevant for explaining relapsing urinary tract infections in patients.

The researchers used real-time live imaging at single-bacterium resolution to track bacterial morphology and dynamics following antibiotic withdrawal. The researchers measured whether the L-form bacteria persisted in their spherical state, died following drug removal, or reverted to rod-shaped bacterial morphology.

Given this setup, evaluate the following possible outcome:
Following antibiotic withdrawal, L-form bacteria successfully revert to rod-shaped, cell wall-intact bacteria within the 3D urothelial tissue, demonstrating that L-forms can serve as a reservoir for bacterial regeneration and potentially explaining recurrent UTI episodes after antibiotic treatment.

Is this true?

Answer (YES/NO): NO